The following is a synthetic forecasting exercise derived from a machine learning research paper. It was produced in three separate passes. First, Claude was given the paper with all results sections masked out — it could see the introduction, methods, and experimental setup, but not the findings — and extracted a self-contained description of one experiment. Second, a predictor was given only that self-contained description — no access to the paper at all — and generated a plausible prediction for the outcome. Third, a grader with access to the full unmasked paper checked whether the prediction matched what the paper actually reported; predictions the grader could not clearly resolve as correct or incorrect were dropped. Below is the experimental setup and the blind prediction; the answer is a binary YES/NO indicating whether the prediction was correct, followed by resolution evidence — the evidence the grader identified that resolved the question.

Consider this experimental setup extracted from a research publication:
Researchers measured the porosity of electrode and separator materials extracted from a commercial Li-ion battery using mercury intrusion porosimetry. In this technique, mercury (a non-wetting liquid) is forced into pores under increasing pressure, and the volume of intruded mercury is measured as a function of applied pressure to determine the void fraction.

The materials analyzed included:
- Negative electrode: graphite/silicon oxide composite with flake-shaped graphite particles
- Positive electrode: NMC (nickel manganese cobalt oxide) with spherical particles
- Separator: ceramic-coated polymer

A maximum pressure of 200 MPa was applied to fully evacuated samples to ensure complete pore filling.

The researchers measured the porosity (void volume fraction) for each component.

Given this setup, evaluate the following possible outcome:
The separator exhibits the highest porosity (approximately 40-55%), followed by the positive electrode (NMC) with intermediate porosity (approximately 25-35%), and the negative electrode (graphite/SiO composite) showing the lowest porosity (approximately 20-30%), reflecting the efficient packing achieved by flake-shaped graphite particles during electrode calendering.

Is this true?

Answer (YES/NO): NO